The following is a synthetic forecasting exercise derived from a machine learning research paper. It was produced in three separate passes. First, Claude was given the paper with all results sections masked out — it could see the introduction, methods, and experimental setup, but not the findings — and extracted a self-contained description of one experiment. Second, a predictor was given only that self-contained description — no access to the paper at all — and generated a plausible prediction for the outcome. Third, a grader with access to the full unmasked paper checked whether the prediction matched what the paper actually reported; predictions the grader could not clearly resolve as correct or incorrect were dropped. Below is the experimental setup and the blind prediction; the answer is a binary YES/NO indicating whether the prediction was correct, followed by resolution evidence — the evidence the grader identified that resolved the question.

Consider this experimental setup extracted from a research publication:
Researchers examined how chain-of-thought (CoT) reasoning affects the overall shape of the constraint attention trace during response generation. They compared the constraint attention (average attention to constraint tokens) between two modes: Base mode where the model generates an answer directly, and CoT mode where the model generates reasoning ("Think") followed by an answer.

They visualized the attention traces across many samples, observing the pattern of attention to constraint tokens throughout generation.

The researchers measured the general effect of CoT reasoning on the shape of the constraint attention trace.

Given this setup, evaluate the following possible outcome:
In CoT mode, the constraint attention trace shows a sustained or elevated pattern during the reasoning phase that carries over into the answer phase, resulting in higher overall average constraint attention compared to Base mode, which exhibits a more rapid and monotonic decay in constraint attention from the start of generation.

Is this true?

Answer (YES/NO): NO